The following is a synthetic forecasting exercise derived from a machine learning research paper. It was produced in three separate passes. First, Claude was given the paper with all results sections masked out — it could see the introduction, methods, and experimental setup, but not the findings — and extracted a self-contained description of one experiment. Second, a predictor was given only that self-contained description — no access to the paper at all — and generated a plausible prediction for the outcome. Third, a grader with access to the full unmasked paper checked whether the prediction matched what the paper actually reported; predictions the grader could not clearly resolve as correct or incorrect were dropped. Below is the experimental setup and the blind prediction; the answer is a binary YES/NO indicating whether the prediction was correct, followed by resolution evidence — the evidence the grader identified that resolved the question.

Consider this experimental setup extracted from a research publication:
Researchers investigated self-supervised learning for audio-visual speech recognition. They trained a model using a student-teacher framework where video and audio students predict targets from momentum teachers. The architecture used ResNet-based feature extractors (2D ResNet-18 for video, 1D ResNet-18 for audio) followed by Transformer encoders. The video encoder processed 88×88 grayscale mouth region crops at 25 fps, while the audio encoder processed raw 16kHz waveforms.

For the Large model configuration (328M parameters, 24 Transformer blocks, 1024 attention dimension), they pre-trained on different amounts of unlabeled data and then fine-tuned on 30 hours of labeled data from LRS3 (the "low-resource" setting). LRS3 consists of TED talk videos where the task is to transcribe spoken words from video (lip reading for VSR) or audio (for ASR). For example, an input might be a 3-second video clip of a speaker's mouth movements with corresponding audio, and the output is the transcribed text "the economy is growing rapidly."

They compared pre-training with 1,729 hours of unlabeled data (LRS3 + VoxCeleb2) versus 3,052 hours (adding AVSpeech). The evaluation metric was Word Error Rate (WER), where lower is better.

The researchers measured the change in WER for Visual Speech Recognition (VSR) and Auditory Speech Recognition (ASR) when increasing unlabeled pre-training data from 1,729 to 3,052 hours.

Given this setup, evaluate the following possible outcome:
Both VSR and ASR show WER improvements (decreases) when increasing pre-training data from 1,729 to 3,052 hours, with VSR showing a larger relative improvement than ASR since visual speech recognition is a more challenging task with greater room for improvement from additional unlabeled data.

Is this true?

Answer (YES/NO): YES